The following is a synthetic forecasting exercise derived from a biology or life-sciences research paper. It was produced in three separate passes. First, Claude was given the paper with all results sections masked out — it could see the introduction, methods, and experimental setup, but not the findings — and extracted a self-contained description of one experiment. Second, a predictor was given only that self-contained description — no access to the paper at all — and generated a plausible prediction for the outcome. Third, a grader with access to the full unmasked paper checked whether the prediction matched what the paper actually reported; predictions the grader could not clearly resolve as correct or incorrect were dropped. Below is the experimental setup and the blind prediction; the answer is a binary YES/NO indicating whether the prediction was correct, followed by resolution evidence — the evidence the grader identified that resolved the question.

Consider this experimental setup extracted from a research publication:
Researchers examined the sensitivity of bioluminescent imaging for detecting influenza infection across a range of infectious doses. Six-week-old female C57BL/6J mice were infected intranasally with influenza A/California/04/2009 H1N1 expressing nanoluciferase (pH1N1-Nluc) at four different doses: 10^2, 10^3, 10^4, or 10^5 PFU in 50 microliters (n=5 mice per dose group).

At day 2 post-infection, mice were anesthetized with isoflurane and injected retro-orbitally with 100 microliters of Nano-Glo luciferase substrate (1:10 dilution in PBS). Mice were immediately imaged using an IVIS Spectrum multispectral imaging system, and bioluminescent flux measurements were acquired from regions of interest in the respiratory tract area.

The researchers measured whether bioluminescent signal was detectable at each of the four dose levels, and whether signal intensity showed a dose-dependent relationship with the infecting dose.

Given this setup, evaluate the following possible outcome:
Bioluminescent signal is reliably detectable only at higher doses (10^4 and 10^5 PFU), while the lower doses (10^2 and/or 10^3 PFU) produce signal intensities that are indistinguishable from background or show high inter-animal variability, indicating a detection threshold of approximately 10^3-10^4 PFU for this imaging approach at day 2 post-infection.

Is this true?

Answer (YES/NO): NO